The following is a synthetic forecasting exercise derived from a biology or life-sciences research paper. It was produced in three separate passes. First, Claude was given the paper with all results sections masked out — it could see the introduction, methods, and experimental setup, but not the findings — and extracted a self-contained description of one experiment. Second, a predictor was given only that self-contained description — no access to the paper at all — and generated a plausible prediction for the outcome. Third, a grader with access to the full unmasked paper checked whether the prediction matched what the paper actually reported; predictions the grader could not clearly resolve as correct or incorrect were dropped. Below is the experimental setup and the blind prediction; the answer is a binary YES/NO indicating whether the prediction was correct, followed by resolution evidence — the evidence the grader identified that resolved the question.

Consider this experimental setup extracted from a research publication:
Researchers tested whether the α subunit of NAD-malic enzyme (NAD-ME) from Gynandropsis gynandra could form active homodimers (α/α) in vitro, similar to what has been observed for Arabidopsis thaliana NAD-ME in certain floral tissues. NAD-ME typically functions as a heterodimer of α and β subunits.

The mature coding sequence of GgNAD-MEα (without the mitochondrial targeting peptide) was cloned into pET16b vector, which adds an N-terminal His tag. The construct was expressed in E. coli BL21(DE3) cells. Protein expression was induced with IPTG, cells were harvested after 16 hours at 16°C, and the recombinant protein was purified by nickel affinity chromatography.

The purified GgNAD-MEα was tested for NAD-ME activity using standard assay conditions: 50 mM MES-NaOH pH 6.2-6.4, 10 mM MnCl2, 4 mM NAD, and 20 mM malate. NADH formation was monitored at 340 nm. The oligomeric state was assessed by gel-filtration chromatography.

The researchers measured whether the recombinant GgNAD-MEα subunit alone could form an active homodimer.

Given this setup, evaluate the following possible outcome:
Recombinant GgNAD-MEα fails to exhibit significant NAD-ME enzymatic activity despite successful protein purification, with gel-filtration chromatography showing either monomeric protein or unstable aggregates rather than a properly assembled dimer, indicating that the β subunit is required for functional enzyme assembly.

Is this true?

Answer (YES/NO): NO